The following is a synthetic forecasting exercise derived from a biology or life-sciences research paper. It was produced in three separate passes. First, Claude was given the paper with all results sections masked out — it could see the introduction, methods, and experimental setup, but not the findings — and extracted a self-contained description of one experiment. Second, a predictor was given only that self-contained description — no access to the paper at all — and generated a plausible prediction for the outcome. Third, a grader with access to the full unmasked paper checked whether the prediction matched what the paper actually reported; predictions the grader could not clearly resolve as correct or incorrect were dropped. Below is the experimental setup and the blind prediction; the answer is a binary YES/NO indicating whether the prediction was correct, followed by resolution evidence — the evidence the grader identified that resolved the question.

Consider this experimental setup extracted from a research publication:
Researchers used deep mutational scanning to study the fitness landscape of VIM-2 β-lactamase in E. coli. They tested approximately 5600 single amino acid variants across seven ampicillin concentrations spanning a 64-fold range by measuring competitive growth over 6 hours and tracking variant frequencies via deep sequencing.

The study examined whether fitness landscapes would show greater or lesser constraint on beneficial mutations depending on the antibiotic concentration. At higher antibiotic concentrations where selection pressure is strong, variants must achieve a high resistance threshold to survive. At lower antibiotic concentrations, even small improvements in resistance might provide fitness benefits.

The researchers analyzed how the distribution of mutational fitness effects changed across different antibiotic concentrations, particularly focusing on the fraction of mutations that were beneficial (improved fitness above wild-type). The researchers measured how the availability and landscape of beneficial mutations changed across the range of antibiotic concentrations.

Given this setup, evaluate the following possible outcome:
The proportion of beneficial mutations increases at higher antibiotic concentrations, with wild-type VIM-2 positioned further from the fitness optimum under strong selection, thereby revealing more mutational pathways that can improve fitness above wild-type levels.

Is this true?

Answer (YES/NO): YES